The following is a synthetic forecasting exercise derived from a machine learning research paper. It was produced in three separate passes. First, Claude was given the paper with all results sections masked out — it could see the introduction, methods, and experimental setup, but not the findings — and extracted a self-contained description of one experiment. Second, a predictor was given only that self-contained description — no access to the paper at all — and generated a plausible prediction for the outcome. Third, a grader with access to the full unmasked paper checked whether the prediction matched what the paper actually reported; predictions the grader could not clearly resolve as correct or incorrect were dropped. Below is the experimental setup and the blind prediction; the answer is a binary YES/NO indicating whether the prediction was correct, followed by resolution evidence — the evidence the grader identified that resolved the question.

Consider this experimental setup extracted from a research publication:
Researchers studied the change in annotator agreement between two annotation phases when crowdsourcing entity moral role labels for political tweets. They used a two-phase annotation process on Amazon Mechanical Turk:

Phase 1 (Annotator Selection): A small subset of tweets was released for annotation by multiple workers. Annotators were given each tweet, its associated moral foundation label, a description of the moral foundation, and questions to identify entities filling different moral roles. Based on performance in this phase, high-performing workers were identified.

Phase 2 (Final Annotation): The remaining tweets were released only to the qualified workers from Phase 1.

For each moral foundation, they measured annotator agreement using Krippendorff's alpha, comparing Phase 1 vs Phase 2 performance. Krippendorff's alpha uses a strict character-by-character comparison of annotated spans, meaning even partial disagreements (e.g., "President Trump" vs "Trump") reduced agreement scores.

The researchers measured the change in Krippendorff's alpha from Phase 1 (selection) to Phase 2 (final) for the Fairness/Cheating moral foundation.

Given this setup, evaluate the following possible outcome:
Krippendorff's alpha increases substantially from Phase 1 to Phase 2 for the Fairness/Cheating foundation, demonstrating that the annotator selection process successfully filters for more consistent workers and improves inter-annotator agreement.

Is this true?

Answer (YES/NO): YES